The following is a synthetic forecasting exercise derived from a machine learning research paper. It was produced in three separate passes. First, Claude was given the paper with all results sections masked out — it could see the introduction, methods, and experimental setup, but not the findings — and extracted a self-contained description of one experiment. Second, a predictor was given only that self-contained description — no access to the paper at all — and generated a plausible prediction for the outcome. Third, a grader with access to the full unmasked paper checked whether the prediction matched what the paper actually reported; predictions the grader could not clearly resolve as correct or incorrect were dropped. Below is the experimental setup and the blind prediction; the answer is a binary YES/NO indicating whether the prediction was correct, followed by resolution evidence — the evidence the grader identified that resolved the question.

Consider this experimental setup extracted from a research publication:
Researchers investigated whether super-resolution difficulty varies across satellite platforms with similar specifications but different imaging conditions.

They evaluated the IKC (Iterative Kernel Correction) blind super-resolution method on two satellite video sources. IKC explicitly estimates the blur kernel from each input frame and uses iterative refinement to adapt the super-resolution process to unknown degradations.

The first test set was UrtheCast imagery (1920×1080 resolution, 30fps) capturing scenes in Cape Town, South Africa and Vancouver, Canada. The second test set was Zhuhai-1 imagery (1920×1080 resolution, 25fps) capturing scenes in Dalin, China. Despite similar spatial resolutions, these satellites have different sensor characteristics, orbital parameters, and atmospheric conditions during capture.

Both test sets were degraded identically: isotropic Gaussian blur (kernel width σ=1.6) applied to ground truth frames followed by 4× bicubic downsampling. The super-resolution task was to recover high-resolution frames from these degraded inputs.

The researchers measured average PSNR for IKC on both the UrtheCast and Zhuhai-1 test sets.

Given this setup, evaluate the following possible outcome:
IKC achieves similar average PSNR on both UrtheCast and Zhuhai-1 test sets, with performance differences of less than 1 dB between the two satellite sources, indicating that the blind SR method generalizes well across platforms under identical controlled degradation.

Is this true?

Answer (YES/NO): NO